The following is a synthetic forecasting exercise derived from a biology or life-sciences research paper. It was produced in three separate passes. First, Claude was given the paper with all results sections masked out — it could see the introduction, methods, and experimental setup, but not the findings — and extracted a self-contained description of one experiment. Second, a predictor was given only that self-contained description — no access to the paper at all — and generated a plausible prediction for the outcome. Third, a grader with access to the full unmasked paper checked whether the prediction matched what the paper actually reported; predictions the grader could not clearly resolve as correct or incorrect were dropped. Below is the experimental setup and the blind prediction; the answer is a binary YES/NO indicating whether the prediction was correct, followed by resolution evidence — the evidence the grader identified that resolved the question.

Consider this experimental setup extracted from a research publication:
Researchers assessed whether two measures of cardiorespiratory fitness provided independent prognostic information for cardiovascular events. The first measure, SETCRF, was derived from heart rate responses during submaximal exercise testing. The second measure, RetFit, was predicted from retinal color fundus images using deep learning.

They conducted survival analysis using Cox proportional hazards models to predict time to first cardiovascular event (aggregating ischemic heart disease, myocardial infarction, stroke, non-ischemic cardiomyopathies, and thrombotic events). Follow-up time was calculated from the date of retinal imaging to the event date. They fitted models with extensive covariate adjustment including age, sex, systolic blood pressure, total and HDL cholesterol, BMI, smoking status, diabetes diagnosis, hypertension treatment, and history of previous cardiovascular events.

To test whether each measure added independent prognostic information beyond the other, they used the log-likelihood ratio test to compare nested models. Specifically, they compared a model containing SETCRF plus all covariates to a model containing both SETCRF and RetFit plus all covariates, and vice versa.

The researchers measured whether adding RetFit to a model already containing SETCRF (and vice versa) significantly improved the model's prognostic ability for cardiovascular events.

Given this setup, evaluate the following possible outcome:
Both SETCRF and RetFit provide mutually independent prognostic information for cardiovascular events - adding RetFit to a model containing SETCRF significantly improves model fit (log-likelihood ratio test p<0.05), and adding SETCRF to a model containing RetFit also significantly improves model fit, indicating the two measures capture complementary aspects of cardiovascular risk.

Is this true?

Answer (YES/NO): NO